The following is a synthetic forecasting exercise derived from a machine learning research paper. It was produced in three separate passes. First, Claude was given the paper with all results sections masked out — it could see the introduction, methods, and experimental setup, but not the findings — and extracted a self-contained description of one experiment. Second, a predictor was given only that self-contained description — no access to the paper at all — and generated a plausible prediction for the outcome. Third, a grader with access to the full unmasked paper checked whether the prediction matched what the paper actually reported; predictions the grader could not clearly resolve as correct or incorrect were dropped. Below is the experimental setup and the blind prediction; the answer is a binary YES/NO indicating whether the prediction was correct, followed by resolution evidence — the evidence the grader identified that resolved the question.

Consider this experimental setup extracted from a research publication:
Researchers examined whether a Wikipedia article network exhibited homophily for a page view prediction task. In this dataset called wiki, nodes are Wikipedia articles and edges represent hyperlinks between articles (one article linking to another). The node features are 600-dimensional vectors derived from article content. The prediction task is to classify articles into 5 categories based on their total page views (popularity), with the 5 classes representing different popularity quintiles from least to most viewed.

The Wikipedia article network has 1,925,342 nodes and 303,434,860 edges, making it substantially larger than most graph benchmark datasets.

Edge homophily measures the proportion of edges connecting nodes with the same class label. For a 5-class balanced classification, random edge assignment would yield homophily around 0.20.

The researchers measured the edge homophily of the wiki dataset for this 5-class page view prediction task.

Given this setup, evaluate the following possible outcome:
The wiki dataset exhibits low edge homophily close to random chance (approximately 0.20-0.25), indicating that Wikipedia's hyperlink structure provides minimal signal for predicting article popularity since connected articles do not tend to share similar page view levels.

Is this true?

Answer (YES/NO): NO